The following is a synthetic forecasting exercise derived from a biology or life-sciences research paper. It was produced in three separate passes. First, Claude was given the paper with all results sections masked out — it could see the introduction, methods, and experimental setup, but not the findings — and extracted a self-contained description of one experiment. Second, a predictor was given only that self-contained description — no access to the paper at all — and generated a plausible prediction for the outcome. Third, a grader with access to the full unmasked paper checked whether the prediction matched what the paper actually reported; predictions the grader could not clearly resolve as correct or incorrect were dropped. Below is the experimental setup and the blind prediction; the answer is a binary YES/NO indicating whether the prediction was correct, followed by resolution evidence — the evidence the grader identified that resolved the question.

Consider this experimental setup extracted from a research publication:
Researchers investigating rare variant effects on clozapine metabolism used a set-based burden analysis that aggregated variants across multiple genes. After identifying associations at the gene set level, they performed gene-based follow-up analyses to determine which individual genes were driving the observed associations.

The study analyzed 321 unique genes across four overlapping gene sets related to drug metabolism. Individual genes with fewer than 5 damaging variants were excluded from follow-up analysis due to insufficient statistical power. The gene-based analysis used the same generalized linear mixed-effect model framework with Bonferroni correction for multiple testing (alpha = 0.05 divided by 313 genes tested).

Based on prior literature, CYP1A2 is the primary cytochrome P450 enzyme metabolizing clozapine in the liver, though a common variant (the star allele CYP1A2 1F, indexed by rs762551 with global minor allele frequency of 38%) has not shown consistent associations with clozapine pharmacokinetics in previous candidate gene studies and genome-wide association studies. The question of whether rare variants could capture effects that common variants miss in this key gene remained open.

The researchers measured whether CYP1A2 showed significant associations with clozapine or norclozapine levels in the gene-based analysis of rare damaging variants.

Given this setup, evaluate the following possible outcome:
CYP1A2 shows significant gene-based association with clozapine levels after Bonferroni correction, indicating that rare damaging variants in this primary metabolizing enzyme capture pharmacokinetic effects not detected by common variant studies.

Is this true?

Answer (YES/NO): NO